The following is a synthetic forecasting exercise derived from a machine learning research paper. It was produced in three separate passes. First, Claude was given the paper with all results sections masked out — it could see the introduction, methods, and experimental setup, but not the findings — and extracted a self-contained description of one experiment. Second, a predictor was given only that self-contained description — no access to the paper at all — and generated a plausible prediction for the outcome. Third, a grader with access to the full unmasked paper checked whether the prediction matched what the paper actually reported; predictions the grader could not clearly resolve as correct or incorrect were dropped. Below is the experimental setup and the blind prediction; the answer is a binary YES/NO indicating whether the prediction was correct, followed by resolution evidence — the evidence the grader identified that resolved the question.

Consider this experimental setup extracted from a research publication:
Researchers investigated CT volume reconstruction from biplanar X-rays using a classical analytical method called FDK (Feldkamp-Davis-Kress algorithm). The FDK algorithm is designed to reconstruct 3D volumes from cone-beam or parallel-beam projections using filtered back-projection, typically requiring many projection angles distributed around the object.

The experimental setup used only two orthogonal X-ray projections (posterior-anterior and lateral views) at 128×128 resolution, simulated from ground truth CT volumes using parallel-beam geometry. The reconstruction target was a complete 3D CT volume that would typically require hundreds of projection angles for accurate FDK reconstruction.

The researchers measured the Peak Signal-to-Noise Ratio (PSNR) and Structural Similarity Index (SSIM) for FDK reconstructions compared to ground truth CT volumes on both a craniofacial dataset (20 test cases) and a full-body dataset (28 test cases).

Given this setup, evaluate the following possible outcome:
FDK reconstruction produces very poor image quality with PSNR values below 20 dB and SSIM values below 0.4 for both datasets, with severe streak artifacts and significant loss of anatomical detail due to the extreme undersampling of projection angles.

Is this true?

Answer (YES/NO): YES